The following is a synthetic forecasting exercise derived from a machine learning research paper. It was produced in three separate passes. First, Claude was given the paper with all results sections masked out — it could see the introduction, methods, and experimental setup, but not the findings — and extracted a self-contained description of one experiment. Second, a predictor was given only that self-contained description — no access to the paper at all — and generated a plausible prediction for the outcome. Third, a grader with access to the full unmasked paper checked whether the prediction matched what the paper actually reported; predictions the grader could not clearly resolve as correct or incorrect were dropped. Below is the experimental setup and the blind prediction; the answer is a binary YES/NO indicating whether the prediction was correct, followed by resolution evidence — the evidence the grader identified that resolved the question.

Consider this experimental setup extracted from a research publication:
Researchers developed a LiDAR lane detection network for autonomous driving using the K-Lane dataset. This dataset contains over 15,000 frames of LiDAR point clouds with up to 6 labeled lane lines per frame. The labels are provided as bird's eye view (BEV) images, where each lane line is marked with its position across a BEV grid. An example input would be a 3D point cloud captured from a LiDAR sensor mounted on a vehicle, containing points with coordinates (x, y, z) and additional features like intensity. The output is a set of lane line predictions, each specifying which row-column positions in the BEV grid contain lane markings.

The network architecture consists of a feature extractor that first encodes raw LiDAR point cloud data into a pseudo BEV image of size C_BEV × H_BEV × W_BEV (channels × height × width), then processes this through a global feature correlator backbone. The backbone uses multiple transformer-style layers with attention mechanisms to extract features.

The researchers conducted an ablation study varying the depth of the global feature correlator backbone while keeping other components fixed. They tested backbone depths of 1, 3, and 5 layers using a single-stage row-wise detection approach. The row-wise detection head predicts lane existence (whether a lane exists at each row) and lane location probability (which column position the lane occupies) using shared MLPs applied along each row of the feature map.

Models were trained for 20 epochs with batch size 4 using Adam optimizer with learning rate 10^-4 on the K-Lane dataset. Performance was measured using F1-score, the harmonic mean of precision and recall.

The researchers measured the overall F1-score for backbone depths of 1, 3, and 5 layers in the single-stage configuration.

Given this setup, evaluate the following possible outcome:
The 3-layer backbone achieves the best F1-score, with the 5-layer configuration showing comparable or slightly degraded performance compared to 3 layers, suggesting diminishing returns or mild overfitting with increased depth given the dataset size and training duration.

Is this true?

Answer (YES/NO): YES